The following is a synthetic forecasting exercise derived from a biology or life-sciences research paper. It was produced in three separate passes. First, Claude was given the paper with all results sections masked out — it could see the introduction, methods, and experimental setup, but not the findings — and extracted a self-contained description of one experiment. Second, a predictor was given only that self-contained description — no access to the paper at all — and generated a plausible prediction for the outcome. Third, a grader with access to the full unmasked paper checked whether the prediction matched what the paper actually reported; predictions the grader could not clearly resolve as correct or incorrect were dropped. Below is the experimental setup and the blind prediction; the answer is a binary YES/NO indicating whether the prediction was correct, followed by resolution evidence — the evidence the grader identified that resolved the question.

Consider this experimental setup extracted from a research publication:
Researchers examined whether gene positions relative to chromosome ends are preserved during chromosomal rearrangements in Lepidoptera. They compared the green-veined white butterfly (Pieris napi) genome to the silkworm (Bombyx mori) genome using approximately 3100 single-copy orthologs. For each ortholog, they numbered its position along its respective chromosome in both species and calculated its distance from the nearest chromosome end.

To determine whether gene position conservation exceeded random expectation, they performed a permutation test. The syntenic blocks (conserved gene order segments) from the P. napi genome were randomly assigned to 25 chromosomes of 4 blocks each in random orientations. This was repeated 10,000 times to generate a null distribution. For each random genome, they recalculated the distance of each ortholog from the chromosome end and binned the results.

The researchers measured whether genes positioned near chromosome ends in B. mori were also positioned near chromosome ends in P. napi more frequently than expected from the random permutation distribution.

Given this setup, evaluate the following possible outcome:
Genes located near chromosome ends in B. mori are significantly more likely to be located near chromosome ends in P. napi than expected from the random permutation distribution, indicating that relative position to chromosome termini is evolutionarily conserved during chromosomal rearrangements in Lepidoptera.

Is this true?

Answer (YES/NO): YES